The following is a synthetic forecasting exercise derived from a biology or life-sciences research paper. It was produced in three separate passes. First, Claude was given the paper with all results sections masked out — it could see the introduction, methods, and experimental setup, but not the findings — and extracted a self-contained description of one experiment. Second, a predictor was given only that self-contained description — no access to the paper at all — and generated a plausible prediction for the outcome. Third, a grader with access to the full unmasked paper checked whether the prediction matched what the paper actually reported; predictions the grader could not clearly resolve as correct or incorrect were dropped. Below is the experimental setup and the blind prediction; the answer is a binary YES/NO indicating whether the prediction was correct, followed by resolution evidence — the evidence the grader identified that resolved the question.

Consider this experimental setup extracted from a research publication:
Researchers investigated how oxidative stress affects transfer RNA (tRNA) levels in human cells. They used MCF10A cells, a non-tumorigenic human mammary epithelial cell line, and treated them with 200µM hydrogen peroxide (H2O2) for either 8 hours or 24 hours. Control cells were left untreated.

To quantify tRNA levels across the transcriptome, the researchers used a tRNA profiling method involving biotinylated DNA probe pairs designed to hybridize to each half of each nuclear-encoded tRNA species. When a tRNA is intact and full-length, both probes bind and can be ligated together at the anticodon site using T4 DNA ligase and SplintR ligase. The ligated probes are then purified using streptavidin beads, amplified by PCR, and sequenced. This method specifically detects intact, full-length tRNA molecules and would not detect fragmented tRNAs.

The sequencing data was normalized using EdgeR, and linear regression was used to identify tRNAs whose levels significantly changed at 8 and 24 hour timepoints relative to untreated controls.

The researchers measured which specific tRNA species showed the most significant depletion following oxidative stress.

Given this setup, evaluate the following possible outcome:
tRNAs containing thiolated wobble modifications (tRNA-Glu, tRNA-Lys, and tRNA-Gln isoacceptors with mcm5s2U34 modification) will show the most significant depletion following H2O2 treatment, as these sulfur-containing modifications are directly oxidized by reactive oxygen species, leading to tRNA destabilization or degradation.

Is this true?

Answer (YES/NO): NO